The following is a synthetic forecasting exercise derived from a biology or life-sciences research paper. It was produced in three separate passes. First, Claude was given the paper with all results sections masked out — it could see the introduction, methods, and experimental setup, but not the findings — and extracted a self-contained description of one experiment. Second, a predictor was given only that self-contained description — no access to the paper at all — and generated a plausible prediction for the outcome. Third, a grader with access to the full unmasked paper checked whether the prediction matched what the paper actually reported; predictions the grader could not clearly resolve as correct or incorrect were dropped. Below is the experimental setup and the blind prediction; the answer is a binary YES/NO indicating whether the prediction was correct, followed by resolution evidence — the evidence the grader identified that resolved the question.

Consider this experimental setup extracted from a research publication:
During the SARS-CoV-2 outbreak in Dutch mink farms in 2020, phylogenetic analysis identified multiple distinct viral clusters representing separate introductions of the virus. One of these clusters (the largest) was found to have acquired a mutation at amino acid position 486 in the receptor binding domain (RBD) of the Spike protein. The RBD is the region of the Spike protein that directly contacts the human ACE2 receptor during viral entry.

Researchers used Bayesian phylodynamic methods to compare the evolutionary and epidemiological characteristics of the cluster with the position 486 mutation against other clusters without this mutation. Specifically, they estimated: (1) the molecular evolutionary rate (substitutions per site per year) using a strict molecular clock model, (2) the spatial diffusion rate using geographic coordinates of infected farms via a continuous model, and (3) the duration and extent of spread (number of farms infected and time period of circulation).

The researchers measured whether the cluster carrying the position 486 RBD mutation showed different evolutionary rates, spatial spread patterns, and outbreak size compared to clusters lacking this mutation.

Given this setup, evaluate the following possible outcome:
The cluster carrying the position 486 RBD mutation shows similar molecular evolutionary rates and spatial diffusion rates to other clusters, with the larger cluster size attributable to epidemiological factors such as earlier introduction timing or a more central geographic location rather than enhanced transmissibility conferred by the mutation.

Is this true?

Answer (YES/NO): NO